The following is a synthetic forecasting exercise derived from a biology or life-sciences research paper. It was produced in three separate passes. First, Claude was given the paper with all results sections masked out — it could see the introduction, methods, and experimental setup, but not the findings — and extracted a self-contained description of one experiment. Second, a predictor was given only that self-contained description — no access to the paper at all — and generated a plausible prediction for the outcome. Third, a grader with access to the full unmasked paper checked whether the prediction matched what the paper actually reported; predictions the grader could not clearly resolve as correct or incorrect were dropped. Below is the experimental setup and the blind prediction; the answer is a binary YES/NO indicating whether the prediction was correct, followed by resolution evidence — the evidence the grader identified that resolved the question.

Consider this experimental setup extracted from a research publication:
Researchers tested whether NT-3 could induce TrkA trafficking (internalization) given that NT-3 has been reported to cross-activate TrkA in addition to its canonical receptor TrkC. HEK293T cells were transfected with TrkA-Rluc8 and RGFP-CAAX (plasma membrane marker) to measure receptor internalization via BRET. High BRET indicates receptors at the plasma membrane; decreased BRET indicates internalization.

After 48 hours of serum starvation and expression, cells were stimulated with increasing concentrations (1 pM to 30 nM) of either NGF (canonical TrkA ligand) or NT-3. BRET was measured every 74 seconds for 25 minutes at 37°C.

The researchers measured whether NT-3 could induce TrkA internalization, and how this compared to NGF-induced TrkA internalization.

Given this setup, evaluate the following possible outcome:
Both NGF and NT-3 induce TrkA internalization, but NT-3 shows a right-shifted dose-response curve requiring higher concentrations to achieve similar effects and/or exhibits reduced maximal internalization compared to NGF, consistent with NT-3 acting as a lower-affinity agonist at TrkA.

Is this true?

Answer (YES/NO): YES